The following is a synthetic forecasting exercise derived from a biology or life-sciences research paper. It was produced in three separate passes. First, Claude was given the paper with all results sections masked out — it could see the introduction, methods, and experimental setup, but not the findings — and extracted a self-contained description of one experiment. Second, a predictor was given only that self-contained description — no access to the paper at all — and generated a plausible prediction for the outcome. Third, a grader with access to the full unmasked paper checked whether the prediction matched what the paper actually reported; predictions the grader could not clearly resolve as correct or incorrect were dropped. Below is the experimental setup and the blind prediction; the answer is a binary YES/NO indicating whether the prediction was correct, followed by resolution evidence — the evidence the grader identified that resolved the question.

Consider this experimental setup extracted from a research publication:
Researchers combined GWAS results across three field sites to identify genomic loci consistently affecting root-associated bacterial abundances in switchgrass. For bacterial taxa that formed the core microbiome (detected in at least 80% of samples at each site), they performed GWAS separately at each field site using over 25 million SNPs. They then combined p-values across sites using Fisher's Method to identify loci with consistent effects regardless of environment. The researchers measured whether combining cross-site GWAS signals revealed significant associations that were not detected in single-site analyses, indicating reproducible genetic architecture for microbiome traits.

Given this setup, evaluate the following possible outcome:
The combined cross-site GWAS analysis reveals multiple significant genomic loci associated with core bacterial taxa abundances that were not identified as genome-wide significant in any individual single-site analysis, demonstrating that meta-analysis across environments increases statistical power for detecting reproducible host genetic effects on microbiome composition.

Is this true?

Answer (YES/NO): YES